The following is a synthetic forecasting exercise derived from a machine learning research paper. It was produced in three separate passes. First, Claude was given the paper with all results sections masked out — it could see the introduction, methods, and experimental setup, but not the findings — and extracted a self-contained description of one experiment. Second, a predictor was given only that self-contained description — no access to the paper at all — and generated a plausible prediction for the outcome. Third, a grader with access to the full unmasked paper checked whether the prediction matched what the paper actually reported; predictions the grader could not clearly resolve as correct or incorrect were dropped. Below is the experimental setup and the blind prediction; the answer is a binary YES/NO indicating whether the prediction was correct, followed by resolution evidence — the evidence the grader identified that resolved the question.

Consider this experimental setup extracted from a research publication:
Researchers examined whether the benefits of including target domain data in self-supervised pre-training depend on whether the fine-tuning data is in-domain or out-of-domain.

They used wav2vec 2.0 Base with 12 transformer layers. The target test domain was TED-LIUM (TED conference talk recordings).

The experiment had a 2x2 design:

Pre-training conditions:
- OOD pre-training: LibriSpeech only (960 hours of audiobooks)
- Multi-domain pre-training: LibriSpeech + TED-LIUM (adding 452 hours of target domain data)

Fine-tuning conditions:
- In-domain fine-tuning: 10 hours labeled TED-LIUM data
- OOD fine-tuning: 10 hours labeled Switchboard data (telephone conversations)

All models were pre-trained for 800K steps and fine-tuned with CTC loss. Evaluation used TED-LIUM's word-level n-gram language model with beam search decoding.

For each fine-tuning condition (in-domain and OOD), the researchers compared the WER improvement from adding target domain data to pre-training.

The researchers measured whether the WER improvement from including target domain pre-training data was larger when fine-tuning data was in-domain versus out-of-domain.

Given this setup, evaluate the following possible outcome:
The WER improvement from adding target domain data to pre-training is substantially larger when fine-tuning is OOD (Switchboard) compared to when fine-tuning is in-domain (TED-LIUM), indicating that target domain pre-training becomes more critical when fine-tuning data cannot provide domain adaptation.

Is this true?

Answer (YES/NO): NO